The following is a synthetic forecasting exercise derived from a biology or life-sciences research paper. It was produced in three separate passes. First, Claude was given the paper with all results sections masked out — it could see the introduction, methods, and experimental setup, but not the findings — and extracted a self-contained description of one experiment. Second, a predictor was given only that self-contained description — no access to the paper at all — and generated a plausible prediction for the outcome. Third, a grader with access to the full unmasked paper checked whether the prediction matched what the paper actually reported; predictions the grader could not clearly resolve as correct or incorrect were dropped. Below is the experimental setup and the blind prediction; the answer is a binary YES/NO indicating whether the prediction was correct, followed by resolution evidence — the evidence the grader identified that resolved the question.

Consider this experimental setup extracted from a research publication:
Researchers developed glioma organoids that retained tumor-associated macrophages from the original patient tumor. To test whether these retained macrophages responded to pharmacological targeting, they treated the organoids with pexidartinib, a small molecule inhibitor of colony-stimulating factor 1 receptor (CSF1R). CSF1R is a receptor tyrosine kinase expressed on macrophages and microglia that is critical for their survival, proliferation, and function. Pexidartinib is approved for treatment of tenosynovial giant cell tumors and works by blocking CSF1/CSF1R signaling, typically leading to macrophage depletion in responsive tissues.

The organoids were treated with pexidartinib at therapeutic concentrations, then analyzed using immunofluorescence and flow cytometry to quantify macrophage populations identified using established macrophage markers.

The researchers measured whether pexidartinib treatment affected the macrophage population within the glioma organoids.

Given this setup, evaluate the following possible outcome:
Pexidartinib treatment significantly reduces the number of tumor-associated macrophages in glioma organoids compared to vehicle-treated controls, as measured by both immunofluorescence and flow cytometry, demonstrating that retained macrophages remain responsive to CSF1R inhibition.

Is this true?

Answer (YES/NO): YES